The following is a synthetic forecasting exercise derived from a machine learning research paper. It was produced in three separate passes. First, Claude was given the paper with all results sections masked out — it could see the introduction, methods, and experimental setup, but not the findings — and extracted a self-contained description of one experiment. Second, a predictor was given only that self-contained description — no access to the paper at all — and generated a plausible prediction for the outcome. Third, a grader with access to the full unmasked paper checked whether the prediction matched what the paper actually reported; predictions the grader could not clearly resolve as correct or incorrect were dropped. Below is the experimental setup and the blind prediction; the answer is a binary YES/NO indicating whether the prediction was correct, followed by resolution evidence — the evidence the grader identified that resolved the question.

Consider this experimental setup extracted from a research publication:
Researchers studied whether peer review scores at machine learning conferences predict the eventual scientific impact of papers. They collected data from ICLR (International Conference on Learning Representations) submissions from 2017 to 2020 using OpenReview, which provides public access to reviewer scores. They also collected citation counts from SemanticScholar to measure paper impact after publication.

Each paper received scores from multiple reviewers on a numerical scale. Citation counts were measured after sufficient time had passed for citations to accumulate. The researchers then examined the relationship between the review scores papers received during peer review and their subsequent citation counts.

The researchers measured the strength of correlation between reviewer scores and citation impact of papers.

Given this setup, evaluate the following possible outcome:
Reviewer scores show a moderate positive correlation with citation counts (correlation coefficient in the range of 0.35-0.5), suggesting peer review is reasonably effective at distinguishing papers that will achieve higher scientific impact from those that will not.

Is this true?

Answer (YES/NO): NO